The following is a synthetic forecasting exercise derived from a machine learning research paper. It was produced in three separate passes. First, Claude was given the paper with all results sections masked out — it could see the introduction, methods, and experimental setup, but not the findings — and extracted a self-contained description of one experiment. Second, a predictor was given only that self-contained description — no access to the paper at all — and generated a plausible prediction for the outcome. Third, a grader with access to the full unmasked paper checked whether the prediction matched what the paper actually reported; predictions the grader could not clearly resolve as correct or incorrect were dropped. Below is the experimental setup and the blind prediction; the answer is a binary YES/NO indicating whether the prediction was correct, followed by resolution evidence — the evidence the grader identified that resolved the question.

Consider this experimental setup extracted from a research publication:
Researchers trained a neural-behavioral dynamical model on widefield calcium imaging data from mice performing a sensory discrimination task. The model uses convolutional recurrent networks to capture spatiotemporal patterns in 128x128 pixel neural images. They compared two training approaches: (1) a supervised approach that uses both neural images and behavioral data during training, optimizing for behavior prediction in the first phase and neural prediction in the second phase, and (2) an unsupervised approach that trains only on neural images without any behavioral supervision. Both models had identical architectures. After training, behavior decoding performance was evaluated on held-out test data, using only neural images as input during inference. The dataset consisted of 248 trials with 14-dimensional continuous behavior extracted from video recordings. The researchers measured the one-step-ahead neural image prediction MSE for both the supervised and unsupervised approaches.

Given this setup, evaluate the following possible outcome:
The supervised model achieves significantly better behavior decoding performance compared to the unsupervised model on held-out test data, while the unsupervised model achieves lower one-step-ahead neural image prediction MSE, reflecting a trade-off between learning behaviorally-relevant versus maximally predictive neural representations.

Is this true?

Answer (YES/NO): NO